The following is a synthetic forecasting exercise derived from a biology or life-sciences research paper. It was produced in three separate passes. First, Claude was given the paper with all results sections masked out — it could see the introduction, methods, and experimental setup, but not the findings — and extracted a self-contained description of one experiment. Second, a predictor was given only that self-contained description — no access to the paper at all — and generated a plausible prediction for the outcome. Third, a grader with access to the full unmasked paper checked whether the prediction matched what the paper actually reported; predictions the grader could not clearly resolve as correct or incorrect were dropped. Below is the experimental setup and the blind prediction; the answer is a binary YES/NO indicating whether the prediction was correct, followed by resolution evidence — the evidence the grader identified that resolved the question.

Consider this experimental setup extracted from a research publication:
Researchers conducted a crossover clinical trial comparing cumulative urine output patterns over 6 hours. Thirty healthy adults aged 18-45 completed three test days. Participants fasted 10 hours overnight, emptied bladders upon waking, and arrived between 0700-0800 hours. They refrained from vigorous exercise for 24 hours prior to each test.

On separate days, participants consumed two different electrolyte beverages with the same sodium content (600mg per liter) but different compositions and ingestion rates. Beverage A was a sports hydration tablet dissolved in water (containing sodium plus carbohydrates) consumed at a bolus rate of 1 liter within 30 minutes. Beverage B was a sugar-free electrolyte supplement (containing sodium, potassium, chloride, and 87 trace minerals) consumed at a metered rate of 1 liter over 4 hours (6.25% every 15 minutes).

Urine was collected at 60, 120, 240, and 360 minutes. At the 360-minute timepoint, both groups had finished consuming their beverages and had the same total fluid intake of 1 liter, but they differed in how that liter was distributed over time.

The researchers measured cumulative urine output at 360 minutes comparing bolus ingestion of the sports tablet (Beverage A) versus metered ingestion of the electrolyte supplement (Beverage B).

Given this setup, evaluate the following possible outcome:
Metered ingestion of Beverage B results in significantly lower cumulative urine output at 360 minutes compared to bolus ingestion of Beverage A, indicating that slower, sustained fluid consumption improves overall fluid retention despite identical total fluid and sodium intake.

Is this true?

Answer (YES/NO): YES